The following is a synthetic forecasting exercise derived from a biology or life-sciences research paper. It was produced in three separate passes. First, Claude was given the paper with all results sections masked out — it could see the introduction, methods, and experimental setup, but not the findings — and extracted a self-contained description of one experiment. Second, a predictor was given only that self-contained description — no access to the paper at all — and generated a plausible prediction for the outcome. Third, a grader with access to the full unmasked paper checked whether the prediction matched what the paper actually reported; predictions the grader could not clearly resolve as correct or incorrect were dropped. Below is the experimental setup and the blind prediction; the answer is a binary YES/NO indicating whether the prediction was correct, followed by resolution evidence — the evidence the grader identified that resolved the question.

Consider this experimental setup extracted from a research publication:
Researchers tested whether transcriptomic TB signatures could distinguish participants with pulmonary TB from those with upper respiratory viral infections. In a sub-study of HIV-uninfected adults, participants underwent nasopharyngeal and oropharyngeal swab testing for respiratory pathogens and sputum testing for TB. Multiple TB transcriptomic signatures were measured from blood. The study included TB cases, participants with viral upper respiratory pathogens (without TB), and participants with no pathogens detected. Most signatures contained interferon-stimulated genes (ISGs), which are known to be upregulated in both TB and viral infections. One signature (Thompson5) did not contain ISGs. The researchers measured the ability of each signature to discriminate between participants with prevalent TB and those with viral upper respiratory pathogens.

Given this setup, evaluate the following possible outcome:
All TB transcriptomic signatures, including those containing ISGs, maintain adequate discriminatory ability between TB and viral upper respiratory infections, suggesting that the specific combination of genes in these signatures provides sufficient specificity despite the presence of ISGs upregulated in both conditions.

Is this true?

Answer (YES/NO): NO